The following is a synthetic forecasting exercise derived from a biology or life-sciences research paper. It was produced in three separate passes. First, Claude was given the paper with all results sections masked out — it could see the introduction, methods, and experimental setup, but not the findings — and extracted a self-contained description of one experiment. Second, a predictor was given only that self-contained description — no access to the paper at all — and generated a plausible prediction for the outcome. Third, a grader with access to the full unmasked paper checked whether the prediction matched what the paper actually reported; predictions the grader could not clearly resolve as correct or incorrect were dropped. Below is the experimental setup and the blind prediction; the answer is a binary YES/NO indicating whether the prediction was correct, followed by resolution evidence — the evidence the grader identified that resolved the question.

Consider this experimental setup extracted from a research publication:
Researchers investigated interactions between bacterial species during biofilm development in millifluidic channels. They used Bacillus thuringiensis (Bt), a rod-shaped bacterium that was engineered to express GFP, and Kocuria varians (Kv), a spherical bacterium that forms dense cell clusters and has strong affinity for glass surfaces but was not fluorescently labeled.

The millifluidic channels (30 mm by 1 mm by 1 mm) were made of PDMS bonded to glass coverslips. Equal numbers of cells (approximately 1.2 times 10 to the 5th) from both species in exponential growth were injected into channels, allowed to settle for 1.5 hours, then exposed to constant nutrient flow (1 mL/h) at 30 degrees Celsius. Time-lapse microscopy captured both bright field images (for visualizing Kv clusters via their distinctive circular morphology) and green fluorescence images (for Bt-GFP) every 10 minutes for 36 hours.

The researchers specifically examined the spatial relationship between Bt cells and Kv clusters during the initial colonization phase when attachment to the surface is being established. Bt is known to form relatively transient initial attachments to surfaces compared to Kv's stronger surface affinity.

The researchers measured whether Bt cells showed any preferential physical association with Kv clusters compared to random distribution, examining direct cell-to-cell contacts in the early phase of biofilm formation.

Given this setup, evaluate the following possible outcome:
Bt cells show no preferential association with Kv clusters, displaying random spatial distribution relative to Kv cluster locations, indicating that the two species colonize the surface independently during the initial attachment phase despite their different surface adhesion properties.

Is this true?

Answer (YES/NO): NO